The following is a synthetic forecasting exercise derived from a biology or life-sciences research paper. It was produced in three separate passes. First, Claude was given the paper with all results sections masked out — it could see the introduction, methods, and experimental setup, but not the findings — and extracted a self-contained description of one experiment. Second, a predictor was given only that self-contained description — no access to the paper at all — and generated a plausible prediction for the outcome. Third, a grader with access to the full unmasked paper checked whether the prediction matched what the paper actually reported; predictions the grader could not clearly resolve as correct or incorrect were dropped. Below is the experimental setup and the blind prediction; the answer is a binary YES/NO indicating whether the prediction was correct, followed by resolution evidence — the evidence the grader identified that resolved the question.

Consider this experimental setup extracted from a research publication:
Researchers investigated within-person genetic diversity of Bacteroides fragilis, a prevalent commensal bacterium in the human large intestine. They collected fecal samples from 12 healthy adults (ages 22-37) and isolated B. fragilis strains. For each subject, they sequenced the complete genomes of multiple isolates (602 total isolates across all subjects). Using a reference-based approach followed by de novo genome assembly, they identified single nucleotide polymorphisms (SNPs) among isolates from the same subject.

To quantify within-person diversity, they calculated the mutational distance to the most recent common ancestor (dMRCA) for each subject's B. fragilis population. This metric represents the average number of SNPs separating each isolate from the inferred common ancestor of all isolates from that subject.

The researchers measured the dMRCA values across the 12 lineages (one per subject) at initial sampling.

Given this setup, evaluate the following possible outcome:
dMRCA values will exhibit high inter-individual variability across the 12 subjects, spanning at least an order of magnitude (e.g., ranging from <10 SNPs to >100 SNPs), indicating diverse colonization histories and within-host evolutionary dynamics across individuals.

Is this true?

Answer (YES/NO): YES